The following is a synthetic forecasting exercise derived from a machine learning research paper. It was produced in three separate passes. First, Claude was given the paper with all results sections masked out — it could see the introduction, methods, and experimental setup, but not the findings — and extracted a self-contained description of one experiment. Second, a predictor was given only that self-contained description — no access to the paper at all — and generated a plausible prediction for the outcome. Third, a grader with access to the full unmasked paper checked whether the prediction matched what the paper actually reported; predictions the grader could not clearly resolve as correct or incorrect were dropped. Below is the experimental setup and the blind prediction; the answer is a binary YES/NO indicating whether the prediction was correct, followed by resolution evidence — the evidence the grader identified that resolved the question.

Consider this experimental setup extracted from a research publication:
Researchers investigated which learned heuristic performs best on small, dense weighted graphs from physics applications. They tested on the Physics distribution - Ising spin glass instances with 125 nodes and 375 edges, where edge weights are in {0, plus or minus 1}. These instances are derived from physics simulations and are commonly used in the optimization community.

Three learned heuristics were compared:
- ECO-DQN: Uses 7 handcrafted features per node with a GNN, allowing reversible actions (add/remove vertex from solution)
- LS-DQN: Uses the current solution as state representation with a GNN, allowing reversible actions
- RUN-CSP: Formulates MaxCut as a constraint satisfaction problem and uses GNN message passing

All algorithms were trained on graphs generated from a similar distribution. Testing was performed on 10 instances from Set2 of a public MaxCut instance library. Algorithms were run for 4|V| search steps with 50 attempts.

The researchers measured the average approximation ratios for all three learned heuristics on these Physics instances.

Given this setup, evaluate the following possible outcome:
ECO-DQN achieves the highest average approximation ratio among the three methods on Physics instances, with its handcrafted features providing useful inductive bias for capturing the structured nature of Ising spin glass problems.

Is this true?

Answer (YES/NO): YES